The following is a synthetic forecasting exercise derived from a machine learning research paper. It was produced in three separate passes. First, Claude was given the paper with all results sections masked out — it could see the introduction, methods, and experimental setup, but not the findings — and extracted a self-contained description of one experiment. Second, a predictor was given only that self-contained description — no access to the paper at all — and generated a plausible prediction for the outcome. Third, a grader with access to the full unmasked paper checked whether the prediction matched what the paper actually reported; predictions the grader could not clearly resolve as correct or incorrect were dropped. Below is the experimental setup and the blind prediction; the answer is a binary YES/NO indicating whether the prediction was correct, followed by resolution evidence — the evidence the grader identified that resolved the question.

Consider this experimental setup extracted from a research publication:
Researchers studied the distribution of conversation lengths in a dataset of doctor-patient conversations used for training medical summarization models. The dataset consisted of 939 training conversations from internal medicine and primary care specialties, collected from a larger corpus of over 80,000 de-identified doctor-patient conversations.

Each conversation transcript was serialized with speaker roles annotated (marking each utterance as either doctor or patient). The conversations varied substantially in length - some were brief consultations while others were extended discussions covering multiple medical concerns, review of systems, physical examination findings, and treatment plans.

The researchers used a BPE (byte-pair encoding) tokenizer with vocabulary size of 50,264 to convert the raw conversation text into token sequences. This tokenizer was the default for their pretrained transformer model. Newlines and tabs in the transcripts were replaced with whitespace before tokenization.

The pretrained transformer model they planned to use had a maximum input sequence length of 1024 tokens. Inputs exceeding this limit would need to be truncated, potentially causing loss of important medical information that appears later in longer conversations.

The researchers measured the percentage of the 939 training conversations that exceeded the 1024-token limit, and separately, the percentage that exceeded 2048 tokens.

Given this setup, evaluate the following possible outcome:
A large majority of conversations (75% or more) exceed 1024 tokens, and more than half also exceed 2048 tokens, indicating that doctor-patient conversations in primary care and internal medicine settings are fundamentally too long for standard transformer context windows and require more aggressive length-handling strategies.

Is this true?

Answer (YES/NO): NO